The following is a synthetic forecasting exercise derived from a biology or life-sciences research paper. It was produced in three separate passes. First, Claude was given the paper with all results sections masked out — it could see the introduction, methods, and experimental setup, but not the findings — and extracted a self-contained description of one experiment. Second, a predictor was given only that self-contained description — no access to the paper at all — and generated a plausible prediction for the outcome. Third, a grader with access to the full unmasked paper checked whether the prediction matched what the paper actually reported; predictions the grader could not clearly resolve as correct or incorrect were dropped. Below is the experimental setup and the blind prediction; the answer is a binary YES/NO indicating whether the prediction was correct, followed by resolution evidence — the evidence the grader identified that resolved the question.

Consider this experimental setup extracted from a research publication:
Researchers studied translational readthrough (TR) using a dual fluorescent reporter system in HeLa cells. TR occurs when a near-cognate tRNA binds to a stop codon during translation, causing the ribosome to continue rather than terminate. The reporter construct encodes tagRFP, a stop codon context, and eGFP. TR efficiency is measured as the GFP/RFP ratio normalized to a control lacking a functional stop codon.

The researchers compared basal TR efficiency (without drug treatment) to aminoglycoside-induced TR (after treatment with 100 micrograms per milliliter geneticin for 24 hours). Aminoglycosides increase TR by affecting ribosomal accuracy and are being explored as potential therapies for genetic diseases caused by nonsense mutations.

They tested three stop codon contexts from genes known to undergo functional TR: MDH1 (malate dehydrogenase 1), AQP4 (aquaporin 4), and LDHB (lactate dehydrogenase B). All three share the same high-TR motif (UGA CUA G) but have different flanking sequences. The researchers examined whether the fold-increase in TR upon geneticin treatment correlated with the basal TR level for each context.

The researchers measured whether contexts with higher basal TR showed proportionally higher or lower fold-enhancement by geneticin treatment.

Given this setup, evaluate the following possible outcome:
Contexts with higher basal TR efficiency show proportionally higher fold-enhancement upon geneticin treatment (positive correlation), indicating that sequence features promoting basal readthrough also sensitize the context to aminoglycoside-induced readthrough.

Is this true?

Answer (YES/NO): NO